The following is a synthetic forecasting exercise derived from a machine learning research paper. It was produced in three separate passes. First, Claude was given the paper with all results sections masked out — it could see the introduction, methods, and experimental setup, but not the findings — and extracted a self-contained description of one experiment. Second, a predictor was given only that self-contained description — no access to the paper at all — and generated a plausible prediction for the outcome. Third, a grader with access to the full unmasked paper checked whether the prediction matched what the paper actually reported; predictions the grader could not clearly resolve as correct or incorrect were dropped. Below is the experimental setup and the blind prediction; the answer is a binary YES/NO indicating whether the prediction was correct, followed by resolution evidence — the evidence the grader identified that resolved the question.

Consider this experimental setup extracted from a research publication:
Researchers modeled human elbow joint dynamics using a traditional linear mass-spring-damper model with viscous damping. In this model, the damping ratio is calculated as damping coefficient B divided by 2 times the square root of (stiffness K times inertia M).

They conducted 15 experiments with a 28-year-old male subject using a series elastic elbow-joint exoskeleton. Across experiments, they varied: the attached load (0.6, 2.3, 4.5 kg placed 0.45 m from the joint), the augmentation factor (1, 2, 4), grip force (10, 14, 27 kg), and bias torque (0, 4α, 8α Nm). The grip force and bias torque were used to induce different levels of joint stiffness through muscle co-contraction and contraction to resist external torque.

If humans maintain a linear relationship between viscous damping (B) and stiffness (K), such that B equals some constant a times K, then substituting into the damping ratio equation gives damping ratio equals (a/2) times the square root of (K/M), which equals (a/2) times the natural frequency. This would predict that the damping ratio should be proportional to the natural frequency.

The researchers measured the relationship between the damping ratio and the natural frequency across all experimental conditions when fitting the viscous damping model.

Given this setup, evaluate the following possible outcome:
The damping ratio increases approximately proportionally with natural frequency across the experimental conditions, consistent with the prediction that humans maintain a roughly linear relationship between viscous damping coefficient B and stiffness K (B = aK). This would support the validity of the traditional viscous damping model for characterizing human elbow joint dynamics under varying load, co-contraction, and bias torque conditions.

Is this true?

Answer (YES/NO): NO